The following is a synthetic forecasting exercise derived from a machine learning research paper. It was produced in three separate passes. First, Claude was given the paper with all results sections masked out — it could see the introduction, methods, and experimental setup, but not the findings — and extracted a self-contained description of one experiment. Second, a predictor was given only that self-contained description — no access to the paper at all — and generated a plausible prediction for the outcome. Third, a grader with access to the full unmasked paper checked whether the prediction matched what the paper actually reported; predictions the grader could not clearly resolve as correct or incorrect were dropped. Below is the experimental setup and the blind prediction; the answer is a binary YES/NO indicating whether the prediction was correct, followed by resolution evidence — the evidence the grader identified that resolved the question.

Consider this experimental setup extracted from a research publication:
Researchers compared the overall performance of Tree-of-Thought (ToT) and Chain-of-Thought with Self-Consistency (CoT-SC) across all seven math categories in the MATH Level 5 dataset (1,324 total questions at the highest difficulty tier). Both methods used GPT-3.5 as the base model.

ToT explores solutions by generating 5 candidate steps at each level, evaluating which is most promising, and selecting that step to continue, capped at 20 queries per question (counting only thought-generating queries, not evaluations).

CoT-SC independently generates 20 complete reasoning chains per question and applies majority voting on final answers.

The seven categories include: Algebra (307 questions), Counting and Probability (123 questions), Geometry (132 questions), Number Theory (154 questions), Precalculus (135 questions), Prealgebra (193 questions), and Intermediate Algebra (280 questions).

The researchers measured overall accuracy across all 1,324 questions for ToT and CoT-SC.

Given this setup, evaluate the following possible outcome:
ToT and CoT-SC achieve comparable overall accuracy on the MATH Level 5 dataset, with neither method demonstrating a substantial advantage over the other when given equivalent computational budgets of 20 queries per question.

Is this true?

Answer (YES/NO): NO